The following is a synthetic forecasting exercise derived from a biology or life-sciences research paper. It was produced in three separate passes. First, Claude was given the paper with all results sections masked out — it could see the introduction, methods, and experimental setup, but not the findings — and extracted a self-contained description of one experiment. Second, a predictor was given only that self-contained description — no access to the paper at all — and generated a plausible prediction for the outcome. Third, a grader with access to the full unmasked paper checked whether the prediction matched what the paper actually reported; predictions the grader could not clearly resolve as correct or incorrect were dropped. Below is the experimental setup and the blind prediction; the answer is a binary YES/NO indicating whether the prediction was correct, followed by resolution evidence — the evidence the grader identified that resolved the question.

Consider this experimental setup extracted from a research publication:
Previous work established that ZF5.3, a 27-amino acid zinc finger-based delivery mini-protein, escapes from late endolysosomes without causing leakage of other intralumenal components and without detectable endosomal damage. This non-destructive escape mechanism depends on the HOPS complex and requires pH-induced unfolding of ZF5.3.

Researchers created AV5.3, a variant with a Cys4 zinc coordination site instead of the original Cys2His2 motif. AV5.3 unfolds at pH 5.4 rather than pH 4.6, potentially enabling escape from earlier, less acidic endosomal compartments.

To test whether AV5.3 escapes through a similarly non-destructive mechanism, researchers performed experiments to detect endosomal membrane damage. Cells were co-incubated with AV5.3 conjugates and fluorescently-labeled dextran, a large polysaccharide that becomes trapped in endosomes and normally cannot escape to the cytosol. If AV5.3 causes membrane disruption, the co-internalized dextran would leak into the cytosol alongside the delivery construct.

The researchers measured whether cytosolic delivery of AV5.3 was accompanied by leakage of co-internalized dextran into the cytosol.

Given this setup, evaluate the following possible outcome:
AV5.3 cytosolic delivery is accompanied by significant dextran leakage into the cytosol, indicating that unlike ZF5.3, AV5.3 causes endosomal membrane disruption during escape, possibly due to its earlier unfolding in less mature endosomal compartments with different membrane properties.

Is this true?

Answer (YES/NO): NO